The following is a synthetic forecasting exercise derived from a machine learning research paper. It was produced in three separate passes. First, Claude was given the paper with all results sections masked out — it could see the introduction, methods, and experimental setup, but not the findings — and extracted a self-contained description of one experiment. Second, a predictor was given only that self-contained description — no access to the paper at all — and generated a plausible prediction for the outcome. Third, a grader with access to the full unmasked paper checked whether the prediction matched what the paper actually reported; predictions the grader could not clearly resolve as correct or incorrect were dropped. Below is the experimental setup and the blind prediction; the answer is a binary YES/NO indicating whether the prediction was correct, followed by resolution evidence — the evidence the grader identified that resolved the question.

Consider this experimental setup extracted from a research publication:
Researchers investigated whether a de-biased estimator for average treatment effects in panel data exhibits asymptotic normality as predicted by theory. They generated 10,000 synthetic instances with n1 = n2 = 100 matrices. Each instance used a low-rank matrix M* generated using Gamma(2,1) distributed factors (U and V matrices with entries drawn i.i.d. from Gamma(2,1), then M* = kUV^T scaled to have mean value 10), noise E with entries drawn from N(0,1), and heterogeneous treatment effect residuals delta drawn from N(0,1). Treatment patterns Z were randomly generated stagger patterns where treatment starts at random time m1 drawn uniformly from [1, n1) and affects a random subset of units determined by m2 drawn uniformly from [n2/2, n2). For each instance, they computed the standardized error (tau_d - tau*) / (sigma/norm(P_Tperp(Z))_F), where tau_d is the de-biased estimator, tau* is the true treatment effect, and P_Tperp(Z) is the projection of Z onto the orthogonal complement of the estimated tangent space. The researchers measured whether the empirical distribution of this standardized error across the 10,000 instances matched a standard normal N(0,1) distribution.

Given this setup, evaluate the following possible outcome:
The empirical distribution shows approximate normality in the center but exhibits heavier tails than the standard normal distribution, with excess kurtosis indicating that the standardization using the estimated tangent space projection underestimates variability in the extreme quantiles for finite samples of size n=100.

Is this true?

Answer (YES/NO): NO